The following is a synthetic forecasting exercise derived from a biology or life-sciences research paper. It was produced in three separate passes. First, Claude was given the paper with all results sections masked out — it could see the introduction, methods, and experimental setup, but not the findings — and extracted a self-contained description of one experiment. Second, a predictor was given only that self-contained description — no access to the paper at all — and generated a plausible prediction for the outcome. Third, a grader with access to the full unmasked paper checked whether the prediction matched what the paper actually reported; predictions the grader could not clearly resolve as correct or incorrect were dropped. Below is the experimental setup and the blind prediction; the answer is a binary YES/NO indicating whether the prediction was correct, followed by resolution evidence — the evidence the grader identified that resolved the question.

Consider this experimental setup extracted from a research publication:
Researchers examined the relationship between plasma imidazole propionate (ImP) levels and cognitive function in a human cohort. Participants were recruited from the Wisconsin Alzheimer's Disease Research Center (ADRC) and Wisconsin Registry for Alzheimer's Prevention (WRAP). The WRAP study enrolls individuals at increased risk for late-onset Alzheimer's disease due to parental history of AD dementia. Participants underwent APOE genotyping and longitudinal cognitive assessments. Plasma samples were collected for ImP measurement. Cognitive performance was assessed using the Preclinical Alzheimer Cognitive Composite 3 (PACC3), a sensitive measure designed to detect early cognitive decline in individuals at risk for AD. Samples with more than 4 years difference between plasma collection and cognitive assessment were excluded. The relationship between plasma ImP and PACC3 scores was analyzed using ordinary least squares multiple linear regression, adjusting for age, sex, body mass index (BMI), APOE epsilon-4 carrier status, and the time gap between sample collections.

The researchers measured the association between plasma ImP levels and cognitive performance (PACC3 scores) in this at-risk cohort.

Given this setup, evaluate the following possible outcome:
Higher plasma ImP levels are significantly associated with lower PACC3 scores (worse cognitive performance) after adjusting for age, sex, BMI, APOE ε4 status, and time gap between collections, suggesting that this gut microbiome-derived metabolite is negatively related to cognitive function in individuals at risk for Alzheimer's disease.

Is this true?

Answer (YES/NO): YES